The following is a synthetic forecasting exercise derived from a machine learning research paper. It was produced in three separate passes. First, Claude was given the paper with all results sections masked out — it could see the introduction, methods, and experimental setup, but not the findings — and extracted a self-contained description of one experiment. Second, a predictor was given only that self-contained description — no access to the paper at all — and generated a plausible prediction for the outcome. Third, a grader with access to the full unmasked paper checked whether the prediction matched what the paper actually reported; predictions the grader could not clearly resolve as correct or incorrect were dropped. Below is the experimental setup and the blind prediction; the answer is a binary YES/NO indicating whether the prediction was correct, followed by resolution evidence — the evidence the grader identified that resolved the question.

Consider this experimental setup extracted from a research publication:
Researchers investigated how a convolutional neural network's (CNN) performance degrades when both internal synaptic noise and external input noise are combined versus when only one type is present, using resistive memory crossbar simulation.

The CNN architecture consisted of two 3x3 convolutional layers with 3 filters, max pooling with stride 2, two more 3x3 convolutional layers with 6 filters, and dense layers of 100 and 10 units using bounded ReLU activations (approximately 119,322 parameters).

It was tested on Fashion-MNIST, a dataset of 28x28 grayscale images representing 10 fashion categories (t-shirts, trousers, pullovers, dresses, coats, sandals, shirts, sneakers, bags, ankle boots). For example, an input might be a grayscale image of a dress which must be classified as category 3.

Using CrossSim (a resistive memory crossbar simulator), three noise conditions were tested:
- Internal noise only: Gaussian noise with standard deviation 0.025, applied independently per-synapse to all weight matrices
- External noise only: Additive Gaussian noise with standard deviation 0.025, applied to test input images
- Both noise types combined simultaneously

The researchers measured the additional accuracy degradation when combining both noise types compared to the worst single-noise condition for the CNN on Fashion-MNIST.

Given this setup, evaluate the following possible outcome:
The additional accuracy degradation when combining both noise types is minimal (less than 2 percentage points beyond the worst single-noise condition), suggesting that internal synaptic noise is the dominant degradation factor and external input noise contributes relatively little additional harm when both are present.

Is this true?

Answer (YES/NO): NO